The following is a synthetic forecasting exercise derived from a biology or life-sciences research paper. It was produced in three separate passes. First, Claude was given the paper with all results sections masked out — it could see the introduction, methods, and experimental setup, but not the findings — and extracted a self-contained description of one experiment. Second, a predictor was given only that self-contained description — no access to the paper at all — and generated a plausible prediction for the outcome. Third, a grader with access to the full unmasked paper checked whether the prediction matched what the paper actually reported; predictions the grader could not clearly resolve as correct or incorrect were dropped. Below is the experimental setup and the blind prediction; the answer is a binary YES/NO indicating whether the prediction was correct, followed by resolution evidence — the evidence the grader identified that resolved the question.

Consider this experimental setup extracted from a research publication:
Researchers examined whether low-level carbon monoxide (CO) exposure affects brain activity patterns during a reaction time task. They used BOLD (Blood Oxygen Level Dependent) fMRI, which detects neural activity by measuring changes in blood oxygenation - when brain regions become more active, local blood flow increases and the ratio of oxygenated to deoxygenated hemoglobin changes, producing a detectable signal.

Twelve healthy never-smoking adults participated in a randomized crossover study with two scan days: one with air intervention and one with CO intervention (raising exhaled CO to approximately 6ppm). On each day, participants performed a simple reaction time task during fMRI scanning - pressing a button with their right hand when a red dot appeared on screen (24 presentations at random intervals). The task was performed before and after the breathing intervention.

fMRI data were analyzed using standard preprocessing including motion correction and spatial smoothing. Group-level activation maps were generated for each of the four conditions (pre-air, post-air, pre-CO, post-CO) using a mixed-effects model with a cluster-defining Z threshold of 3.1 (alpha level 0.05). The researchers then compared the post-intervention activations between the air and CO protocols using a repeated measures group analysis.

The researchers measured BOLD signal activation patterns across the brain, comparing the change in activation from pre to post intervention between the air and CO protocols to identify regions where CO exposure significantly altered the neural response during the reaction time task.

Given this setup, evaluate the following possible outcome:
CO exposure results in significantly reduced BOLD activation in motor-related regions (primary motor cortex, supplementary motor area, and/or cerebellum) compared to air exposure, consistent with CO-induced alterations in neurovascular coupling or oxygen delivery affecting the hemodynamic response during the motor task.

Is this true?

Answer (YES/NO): NO